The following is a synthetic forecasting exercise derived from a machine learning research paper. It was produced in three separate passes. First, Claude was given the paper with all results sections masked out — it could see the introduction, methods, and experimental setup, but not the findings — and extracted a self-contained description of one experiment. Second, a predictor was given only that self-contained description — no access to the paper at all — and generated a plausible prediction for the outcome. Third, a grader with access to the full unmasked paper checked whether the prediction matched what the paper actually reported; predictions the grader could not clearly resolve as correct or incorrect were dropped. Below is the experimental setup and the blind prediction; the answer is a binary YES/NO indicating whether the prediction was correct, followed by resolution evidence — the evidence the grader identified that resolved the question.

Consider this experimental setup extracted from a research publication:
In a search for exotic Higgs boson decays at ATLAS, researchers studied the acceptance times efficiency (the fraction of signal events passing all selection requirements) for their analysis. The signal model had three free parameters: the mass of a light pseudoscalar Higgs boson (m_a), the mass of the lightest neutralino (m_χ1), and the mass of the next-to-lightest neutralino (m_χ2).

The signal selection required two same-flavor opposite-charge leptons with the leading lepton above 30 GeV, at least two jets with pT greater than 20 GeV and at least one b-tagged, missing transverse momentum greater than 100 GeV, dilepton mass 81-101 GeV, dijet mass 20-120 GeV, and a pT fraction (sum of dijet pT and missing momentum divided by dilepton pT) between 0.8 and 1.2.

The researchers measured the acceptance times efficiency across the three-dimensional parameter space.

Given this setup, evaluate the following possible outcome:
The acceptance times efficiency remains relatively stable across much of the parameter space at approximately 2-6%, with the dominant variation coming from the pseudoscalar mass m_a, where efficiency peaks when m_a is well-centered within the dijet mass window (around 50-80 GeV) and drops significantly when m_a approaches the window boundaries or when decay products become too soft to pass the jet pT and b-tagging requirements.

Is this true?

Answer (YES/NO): NO